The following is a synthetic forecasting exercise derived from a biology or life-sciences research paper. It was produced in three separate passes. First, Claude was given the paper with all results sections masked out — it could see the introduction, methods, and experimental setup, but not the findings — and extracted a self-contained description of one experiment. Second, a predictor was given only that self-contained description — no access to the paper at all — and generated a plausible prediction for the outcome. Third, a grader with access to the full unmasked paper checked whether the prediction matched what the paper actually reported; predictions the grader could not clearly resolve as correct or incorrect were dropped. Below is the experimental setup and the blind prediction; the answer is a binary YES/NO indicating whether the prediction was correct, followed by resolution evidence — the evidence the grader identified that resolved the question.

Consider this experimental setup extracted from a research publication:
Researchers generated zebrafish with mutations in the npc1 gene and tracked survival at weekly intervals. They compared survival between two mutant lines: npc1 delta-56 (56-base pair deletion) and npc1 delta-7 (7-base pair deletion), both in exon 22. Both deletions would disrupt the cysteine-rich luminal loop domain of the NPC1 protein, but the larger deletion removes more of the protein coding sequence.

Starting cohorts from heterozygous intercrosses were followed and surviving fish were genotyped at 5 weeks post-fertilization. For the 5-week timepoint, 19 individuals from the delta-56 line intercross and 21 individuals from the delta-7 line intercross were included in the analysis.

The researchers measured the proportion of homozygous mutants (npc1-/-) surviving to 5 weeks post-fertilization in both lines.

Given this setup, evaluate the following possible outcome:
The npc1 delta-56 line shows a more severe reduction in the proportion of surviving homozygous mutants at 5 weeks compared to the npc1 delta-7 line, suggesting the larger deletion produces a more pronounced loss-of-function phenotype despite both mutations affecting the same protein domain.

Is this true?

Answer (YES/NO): NO